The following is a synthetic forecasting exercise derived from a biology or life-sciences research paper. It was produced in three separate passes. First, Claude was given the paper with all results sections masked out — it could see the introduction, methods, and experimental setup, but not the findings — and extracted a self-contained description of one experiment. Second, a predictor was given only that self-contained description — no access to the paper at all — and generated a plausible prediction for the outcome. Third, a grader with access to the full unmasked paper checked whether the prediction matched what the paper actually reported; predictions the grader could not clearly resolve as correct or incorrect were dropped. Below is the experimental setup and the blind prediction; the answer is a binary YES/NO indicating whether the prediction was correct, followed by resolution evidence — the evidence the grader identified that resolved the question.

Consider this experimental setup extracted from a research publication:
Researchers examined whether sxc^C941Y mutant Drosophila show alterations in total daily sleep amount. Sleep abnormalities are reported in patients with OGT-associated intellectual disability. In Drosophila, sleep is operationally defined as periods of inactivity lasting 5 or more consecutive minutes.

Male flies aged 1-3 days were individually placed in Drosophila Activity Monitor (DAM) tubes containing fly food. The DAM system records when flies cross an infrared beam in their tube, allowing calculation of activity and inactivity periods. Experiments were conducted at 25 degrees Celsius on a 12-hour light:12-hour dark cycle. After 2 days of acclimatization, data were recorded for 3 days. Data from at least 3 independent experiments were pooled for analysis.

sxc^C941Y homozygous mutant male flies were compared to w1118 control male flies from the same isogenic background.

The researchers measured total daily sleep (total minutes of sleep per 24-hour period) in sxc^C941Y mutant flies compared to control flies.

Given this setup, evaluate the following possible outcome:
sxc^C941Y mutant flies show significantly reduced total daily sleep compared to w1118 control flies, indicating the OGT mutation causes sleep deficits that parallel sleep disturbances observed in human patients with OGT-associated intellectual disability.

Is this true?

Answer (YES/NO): YES